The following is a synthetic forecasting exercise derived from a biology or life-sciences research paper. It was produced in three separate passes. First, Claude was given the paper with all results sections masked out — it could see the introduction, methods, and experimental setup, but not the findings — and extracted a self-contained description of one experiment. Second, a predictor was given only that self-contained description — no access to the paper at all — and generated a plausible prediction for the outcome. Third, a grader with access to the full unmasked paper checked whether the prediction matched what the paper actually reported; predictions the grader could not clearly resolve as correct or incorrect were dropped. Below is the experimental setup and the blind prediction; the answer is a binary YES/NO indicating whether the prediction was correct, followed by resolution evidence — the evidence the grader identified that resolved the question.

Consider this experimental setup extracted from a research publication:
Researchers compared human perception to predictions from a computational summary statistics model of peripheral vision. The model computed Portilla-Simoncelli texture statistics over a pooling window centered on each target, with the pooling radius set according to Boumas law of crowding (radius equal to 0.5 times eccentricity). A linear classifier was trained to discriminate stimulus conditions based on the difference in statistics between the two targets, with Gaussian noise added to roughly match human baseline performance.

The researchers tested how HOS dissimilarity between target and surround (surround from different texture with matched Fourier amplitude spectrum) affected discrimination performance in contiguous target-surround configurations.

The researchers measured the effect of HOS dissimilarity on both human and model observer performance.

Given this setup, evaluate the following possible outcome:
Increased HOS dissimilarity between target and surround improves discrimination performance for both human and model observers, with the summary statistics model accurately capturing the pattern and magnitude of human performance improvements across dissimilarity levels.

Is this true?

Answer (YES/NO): NO